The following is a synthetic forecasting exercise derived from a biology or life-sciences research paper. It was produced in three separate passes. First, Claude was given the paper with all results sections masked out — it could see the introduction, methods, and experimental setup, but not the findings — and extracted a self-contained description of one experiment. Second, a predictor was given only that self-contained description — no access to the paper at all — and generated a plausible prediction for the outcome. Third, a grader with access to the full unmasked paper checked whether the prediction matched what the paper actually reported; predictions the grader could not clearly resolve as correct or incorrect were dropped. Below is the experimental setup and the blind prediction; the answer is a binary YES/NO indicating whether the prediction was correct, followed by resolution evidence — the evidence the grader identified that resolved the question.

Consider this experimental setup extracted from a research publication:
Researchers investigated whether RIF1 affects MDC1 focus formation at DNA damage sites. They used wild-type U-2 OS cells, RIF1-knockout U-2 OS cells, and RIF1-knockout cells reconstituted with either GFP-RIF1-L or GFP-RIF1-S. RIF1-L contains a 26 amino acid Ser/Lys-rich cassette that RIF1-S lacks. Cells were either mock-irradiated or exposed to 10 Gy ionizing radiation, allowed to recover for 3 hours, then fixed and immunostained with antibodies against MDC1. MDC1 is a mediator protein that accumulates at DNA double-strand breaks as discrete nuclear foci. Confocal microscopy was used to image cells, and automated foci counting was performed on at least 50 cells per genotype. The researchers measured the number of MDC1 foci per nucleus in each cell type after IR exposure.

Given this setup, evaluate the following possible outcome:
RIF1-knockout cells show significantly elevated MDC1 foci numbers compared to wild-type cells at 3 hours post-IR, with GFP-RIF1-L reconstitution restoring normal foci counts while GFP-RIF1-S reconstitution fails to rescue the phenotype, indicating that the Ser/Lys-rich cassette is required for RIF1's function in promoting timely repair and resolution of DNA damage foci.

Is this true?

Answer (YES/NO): NO